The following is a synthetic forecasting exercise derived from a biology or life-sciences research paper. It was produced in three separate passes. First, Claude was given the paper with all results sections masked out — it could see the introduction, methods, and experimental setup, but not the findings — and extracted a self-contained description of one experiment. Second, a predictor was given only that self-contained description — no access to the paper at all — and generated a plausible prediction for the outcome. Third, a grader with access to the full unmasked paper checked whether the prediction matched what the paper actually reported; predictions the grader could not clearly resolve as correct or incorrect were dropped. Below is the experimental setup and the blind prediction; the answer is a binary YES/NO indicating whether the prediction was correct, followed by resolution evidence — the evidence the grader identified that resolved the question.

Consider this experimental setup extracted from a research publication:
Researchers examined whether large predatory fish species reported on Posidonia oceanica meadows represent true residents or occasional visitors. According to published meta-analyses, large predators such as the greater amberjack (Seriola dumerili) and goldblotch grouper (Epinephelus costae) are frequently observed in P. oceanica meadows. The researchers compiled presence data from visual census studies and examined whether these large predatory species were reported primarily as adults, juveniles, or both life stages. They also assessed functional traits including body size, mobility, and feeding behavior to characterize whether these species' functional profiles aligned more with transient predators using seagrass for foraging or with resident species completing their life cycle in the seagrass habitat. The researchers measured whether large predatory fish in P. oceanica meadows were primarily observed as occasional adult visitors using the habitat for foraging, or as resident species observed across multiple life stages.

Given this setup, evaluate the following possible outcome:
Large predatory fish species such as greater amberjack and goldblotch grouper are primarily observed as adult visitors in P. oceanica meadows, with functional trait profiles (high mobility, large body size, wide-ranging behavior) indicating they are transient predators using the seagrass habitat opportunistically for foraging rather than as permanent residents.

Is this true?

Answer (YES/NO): YES